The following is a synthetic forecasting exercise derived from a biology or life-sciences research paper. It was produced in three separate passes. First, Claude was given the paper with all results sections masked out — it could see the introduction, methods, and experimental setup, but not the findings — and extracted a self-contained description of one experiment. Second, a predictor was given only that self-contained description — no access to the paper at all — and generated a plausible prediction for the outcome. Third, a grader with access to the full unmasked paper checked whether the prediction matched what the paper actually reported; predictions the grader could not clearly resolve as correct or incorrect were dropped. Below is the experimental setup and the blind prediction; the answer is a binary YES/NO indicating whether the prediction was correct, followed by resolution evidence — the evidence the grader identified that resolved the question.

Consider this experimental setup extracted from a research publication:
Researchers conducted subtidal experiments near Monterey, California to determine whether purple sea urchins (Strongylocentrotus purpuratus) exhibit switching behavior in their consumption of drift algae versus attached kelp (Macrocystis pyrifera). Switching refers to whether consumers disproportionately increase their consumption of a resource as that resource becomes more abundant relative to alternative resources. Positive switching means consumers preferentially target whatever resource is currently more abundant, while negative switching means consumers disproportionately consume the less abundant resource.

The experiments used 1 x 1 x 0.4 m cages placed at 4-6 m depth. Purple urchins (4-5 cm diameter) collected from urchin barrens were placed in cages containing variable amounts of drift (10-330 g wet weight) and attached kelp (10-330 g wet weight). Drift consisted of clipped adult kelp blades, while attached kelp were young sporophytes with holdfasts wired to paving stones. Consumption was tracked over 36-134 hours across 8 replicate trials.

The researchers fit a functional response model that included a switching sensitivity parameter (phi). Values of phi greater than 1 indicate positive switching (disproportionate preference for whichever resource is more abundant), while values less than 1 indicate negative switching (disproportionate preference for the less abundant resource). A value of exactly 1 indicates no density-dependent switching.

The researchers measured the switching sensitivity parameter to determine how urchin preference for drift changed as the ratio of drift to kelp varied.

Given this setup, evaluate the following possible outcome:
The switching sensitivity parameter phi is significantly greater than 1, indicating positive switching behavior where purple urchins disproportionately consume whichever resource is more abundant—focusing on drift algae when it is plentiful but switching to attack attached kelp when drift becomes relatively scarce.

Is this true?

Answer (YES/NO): YES